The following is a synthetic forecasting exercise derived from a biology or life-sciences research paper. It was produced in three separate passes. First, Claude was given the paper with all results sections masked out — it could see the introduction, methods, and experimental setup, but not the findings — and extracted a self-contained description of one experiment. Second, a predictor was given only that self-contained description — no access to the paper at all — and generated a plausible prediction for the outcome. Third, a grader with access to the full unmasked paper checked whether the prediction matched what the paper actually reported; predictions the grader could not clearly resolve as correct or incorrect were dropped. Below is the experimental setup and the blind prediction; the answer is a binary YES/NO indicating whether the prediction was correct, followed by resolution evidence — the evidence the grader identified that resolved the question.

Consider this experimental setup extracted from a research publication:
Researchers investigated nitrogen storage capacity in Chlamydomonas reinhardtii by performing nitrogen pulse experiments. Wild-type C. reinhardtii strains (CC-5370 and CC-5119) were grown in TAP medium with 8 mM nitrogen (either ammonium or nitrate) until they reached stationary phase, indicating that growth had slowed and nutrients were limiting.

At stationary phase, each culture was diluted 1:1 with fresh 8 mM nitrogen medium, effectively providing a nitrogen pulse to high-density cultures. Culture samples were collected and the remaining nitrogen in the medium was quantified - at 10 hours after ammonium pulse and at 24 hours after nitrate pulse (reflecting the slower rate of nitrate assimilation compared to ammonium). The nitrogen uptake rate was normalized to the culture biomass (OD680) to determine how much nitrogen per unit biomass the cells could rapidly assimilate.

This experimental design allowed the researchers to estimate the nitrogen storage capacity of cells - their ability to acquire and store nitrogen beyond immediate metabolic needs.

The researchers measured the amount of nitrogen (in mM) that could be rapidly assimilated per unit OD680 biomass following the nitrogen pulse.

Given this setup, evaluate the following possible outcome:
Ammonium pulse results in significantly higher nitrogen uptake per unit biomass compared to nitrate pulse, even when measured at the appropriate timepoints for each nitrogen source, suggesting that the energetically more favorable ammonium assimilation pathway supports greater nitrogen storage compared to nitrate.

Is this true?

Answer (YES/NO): NO